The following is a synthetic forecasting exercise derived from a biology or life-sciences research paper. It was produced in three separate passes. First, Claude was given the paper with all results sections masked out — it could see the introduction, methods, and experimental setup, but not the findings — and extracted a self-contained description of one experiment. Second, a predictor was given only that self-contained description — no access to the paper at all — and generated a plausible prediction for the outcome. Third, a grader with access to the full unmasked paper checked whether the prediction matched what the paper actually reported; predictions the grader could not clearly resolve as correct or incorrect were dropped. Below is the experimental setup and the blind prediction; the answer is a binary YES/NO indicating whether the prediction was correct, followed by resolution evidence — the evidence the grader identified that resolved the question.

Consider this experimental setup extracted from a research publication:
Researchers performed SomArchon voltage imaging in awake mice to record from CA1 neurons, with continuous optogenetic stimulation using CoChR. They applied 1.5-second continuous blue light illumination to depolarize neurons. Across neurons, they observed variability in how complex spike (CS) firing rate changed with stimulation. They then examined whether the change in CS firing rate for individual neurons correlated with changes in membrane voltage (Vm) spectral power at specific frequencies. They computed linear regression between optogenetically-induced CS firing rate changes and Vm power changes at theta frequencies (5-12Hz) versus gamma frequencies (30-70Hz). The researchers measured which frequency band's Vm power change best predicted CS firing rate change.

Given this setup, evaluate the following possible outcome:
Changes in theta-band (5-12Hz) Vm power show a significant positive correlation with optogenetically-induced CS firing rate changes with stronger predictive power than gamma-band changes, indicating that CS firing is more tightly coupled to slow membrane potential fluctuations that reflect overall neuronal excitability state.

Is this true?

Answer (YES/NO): YES